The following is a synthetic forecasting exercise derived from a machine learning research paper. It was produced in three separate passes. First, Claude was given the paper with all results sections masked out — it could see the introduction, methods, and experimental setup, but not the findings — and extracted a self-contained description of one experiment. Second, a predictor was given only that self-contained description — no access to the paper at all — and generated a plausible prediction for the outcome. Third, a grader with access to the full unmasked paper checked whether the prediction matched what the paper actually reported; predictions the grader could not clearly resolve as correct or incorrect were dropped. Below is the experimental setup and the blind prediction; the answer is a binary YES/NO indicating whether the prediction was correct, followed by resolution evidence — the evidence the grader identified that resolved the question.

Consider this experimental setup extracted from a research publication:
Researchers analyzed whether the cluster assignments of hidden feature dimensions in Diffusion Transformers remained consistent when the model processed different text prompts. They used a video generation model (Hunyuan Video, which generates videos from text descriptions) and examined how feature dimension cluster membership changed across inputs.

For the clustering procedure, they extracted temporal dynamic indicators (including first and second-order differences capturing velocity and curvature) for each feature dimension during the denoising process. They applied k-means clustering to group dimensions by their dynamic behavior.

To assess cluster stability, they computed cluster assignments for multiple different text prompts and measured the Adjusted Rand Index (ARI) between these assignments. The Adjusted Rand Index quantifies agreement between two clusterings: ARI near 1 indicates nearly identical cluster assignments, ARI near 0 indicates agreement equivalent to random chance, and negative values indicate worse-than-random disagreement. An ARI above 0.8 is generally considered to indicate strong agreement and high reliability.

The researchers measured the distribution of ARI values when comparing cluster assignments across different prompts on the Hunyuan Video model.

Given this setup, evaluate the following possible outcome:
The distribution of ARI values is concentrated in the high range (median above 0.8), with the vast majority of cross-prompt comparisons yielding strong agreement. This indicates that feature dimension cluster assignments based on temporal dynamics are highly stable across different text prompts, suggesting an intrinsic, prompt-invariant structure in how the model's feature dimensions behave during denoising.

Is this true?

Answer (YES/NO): YES